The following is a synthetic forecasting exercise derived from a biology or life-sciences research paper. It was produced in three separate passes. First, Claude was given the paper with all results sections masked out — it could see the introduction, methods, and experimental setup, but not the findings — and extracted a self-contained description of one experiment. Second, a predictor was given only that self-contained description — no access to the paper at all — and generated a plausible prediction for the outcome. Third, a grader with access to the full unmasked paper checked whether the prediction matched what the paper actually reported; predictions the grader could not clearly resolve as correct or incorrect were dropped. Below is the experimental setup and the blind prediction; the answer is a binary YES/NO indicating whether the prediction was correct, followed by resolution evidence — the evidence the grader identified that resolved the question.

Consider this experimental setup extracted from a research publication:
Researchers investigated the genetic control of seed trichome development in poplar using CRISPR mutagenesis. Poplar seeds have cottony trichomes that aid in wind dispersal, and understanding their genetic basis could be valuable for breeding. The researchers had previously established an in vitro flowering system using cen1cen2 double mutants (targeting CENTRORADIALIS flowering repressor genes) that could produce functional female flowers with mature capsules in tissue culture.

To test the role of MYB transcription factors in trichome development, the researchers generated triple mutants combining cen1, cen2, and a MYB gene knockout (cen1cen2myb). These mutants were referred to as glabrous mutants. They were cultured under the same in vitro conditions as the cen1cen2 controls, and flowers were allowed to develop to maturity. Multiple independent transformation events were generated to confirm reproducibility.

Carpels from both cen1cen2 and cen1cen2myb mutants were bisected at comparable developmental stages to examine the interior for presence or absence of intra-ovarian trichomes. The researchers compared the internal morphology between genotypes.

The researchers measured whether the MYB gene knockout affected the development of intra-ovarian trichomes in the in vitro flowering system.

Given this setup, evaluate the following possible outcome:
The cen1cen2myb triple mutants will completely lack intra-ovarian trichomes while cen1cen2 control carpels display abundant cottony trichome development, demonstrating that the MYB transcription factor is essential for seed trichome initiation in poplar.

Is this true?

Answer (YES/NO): YES